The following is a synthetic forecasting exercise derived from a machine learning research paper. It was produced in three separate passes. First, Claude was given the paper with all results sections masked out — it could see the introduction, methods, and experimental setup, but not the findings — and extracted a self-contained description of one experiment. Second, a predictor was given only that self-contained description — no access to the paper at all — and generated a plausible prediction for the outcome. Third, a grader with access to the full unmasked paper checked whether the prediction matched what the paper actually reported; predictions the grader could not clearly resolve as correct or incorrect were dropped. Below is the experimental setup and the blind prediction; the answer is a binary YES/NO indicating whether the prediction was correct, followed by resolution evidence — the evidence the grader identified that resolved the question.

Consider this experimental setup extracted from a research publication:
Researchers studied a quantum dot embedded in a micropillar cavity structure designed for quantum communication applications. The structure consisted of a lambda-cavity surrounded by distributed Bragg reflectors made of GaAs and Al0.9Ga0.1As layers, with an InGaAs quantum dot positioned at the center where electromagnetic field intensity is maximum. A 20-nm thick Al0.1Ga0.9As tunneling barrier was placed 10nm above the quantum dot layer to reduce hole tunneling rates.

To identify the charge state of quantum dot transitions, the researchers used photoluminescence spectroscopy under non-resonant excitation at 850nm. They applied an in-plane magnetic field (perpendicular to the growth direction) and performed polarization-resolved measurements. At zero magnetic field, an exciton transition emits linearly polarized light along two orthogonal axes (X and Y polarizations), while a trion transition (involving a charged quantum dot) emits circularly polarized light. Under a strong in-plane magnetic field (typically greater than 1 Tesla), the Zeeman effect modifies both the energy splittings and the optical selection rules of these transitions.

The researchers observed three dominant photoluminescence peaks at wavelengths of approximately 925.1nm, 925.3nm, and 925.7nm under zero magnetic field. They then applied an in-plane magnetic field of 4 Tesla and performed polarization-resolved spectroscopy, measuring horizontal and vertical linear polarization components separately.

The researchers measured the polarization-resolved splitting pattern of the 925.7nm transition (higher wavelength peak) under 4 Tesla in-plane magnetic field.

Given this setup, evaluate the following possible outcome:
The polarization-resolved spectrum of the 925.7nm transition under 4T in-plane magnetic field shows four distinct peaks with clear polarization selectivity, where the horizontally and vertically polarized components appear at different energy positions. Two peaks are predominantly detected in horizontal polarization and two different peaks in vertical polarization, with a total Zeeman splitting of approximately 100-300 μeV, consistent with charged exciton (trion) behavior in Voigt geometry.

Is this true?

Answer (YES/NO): NO